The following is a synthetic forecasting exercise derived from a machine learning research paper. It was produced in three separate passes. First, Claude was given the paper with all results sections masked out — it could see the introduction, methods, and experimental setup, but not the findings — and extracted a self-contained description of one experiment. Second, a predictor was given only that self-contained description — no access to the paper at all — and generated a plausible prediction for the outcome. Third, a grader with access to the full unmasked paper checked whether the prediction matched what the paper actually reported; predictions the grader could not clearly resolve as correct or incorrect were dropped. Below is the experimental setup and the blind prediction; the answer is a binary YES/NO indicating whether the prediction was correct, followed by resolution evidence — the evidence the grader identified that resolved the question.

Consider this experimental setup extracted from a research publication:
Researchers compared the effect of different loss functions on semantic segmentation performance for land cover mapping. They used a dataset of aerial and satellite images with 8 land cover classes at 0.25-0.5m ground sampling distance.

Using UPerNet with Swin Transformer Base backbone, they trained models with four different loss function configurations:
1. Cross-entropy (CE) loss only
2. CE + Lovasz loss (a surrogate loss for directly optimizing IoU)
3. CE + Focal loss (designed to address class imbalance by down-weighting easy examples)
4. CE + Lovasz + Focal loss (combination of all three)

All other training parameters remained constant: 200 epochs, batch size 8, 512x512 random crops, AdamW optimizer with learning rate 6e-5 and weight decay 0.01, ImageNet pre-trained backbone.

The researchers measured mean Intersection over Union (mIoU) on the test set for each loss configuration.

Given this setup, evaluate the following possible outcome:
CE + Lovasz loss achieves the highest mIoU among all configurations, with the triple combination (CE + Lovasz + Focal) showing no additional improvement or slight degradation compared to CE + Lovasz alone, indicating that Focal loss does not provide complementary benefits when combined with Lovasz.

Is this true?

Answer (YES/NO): NO